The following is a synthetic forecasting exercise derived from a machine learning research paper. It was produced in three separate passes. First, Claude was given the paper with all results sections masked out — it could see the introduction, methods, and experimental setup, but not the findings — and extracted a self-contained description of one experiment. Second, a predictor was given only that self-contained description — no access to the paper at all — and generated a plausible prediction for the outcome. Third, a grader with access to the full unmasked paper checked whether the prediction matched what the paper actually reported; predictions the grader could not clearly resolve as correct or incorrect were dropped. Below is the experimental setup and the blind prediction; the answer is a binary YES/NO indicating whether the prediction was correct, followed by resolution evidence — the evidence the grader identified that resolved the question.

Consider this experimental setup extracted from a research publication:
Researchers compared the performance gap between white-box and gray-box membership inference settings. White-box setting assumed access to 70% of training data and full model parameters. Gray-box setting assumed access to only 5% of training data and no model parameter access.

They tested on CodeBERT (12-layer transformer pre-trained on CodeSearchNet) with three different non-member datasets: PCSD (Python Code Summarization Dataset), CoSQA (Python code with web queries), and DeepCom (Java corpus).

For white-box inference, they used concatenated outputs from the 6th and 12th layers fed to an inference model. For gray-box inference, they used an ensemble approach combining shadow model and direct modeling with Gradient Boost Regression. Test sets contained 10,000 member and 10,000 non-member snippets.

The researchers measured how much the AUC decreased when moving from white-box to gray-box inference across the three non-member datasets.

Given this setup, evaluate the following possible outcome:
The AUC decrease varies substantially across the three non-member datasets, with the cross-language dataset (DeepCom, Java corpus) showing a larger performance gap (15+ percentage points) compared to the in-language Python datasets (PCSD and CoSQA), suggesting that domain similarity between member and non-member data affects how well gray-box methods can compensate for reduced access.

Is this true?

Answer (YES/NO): NO